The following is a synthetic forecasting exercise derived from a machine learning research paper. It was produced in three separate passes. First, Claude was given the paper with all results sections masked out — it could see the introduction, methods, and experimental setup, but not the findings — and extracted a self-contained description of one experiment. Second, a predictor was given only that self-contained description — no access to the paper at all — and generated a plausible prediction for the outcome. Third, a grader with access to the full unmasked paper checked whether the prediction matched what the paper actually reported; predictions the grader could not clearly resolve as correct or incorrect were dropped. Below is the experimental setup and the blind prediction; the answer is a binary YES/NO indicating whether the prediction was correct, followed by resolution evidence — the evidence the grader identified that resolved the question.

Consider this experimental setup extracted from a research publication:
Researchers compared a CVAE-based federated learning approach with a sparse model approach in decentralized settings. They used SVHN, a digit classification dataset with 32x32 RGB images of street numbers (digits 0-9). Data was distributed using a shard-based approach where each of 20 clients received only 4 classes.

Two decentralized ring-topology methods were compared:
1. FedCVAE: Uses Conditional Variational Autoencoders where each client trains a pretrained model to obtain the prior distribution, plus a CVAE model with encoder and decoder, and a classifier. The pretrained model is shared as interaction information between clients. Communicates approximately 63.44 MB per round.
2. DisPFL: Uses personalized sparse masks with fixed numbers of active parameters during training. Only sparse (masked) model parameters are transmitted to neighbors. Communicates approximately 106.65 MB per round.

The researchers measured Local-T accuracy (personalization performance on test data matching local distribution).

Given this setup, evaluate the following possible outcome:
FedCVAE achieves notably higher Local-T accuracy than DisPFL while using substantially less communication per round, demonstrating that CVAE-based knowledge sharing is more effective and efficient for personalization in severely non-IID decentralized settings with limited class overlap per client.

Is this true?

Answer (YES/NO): NO